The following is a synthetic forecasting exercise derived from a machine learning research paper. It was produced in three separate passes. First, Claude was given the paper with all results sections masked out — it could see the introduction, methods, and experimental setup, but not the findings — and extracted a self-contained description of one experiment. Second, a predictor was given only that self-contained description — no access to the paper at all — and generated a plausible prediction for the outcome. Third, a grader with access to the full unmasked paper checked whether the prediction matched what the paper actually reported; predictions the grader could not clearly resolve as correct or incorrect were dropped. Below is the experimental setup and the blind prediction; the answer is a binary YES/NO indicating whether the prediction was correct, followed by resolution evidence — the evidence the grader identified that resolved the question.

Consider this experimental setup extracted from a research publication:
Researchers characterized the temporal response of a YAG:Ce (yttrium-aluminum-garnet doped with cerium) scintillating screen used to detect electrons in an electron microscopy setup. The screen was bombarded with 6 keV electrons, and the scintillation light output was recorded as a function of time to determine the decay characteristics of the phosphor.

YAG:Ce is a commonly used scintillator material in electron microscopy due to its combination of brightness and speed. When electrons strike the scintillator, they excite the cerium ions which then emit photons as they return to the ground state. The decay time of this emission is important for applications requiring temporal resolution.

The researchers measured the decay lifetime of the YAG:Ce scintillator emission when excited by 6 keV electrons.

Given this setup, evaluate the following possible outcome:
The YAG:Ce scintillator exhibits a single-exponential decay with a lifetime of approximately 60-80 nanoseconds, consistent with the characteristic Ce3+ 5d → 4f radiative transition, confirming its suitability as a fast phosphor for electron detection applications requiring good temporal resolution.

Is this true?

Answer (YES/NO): NO